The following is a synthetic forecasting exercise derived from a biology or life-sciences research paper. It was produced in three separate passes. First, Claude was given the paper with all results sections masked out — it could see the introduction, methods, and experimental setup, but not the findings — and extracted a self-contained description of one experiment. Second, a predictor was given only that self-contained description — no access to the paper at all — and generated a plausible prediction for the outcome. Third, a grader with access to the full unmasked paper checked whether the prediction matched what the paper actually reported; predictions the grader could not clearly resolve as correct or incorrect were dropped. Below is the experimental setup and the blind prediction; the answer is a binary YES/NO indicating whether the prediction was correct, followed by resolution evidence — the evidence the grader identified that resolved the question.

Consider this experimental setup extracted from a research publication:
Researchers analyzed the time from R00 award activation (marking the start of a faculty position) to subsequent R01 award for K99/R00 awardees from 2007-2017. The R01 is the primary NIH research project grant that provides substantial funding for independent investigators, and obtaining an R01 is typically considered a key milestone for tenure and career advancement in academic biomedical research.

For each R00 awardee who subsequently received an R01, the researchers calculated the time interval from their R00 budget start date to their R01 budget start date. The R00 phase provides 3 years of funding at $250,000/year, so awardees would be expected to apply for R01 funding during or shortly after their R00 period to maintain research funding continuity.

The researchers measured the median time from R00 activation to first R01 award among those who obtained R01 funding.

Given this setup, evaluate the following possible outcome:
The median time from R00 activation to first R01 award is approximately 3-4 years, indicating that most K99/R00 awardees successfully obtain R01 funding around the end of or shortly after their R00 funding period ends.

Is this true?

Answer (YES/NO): NO